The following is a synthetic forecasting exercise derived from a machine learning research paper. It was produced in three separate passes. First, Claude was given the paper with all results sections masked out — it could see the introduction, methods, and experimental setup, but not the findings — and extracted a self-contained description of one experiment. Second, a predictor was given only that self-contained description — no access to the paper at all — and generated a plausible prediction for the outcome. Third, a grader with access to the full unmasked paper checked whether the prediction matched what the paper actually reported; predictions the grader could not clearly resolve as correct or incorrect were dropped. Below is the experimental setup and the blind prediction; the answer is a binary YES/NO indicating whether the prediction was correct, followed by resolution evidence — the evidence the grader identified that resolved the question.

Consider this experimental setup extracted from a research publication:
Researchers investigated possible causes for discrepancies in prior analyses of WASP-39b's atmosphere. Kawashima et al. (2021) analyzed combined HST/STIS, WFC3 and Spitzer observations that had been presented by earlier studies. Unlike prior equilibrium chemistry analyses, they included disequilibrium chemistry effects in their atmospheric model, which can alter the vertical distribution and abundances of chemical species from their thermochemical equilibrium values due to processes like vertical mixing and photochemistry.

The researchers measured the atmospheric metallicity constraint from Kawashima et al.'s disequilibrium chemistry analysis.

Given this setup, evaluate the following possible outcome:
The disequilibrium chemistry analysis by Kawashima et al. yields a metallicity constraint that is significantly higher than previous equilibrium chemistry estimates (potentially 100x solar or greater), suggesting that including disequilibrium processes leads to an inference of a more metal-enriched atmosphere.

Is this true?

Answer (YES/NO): NO